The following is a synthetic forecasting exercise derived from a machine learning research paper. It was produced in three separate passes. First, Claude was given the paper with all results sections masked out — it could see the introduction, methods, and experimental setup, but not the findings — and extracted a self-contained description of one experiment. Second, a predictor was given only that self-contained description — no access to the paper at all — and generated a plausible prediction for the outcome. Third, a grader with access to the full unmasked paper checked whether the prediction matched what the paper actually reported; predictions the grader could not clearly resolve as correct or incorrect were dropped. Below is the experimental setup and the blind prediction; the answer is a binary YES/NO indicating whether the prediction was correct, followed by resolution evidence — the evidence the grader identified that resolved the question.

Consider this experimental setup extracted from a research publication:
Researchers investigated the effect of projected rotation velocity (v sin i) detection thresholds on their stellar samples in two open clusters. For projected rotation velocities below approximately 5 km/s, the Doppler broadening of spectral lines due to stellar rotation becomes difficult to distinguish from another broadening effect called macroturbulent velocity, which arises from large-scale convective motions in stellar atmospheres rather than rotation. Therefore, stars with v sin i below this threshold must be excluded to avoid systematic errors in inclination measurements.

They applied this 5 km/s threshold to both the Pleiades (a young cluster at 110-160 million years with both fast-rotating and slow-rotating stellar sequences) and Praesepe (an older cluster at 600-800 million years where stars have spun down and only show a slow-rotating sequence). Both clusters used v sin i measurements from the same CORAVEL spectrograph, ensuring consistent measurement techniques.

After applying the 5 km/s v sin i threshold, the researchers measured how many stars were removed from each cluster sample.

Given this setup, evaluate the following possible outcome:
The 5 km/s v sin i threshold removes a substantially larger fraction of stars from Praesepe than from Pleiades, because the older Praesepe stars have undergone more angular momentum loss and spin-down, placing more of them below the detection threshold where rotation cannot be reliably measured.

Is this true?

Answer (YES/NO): YES